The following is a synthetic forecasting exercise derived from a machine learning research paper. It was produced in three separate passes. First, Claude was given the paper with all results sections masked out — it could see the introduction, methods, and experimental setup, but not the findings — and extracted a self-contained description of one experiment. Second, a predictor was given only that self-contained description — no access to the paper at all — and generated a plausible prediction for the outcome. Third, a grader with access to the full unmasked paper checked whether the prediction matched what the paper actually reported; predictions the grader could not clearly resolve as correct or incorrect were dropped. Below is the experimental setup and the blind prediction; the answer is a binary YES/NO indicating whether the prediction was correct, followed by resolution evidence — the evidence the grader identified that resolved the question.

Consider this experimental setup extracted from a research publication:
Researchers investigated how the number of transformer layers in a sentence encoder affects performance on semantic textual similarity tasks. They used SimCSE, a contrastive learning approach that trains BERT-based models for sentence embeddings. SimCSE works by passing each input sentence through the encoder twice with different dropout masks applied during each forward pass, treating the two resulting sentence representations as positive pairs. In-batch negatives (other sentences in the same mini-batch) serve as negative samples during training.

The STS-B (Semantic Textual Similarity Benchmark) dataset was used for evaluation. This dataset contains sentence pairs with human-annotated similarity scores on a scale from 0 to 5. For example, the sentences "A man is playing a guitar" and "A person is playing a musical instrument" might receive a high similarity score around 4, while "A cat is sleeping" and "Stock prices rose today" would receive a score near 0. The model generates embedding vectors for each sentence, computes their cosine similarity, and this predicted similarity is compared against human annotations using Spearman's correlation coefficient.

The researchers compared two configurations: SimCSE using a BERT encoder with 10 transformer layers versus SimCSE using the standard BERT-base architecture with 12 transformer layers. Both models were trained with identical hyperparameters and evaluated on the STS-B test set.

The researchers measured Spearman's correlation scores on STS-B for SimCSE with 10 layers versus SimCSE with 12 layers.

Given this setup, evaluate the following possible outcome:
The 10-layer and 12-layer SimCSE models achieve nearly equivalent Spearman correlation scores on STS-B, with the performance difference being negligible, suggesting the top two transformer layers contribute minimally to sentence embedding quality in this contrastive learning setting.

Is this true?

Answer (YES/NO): NO